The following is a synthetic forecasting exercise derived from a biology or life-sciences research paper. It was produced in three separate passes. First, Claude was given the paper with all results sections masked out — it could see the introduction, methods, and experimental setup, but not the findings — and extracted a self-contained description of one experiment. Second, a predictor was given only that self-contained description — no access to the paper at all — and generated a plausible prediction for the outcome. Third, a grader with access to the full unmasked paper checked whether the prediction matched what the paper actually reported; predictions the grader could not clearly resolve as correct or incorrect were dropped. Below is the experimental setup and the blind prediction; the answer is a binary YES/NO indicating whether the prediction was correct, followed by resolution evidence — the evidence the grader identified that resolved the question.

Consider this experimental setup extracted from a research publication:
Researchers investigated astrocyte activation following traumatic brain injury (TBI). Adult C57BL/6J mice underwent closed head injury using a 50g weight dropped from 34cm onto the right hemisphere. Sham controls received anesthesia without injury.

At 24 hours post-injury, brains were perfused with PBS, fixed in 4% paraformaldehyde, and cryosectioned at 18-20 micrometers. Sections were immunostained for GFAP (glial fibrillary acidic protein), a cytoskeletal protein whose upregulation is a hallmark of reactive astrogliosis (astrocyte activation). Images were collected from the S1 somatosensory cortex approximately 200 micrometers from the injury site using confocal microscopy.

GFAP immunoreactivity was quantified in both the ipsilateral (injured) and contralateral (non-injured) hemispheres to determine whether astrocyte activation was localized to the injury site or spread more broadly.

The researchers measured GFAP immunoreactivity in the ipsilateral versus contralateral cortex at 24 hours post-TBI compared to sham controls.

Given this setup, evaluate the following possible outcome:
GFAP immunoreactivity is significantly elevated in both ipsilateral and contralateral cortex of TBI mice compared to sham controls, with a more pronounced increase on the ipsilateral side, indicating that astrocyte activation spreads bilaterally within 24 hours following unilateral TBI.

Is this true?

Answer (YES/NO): NO